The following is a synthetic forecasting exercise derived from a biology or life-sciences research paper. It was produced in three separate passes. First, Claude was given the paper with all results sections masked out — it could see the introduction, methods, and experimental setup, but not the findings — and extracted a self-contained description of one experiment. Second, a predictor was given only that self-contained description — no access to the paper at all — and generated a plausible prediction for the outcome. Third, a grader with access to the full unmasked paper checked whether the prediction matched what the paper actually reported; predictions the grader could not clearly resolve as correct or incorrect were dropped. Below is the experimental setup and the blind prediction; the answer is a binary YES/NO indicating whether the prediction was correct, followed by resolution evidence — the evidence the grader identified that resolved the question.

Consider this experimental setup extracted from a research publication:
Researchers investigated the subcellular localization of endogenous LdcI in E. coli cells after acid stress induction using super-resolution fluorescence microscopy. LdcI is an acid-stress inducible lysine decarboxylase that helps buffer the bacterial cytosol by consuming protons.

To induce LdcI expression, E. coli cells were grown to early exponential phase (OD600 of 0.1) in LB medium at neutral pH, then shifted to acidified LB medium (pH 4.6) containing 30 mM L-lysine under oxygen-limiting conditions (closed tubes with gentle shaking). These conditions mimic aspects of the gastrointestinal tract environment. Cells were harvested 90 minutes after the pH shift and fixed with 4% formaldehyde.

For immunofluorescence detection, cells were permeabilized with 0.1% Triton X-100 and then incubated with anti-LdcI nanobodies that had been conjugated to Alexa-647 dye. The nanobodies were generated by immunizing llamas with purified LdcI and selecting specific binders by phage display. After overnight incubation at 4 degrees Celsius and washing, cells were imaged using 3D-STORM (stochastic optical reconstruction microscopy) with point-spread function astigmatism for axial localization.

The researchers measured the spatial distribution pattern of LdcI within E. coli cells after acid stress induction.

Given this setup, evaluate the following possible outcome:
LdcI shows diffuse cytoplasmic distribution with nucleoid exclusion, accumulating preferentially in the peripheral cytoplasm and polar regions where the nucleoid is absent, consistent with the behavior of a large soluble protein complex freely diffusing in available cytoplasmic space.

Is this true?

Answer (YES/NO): NO